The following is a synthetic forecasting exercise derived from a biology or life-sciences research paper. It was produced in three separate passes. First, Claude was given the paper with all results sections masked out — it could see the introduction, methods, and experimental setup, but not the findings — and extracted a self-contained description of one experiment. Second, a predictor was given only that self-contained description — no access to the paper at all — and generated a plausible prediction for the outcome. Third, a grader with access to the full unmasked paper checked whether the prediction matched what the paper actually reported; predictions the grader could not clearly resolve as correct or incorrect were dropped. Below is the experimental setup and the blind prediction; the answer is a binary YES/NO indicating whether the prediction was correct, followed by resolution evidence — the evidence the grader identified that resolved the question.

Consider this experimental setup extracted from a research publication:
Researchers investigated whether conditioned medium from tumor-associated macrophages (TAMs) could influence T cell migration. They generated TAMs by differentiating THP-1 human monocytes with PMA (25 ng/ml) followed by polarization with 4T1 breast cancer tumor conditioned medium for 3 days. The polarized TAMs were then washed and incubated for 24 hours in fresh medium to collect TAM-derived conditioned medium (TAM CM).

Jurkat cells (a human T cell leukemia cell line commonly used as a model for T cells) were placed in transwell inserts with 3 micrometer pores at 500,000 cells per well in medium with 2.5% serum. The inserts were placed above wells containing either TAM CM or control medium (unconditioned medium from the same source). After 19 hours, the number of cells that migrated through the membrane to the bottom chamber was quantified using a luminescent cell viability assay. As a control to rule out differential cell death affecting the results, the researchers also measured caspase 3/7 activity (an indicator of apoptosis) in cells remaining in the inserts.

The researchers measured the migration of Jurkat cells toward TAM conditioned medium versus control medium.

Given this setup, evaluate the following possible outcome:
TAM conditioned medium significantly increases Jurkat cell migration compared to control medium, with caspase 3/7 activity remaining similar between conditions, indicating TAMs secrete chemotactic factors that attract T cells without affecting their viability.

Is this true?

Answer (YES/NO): NO